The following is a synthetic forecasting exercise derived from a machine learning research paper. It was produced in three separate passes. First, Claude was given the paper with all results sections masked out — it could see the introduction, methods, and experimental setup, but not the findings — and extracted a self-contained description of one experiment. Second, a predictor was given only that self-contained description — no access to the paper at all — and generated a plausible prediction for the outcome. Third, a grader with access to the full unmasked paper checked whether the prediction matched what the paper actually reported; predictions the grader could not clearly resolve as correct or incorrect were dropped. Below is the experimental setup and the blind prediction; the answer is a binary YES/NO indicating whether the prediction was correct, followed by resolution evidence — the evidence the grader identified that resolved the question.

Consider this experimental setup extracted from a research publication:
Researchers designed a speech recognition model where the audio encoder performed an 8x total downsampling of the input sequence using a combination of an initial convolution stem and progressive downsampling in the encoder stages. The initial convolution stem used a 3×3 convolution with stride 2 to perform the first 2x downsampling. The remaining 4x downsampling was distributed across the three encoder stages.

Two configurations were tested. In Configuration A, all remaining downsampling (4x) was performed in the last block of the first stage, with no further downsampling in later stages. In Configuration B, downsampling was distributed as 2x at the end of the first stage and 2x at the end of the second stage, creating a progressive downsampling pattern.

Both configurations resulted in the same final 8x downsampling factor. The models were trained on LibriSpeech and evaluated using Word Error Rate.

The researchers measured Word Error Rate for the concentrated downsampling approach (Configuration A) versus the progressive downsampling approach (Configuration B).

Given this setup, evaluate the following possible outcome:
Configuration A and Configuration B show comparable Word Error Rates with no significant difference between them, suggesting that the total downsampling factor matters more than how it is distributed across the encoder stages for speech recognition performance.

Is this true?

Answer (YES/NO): NO